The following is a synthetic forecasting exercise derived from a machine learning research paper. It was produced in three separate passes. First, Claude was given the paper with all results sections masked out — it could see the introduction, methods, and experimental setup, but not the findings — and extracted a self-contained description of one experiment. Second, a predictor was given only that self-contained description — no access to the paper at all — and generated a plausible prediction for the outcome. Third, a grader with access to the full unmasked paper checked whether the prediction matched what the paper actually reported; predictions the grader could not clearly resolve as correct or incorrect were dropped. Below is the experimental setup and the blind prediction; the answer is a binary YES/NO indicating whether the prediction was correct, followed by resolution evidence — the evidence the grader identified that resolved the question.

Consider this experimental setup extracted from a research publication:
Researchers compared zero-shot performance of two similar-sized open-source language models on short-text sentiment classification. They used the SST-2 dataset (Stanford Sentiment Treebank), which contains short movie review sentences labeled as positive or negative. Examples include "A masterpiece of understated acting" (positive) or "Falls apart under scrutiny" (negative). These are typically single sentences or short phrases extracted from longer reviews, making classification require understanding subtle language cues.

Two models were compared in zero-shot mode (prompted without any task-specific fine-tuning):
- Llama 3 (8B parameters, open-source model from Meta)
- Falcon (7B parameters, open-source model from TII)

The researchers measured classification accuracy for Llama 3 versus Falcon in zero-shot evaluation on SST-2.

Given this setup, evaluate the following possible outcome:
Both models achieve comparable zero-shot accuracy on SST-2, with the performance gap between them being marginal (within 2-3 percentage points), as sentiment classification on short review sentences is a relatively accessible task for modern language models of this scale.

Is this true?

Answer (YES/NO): YES